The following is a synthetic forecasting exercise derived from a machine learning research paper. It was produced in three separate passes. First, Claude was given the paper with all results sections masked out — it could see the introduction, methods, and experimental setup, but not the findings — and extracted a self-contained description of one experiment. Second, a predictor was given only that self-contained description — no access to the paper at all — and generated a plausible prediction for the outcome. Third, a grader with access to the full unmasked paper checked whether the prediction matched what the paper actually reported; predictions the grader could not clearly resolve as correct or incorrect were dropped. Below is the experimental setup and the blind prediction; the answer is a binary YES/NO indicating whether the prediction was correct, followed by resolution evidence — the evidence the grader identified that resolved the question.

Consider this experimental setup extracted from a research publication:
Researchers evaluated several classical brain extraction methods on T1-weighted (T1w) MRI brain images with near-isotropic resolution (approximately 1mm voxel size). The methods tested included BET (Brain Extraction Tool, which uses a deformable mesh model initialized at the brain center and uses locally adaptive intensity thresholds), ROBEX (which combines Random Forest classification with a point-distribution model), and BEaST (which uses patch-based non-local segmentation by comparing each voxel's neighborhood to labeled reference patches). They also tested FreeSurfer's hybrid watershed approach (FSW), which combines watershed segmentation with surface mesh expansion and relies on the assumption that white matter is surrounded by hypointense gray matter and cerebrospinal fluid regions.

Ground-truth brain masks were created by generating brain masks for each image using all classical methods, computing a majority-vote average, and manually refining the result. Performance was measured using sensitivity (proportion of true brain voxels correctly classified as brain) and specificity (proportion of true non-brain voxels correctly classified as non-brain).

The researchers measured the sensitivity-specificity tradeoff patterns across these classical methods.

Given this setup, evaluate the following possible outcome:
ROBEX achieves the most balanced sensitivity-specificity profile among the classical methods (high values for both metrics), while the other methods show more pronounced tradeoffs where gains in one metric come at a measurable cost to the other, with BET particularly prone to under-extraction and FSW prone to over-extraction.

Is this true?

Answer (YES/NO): NO